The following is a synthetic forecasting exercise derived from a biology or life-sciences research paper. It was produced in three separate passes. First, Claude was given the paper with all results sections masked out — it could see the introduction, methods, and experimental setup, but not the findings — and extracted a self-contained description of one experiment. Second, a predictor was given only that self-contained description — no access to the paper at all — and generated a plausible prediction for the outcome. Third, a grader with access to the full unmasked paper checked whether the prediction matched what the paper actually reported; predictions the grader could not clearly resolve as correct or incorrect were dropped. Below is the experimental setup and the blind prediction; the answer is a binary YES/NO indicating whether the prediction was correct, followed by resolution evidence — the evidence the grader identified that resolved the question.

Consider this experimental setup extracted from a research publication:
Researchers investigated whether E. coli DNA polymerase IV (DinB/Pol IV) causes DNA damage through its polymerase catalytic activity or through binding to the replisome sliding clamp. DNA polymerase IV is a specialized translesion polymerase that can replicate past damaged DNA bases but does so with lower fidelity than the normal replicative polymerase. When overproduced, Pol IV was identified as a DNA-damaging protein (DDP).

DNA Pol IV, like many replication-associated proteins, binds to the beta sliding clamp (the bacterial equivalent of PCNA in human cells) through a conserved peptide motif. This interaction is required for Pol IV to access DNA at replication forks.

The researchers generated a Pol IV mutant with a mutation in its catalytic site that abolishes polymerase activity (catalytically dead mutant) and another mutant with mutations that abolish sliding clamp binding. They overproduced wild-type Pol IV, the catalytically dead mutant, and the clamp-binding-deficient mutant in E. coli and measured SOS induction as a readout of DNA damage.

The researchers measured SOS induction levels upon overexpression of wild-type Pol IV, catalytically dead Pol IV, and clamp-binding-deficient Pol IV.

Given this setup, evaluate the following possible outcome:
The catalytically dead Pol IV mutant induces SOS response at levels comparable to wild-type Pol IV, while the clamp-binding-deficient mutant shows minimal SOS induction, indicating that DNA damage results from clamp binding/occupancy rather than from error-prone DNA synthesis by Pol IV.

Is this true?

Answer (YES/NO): NO